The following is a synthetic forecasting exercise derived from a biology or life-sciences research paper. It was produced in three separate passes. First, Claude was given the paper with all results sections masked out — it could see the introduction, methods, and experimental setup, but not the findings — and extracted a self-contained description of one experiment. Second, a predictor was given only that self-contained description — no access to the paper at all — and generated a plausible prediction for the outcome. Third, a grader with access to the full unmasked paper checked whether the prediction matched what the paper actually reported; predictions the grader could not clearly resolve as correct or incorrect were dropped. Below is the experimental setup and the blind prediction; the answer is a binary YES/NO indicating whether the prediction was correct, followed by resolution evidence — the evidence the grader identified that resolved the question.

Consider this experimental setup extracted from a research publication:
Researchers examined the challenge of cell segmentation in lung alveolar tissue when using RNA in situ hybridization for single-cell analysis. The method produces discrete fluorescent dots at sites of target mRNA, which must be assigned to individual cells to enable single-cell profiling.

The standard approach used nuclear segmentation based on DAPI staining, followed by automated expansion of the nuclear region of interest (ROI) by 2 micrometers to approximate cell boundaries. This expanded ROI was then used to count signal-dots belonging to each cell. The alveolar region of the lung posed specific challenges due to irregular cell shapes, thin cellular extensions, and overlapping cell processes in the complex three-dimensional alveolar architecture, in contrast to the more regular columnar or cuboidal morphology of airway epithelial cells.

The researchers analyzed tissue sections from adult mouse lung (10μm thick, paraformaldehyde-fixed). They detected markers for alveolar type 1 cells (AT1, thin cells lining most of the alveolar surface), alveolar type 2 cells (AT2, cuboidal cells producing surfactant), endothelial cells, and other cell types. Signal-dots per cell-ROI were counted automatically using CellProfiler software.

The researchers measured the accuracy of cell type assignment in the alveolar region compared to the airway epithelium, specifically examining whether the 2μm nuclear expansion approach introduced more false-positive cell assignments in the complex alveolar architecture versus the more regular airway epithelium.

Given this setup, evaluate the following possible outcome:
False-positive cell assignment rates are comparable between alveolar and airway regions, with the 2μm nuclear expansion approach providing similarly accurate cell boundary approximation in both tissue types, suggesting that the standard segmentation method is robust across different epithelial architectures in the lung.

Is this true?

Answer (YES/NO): NO